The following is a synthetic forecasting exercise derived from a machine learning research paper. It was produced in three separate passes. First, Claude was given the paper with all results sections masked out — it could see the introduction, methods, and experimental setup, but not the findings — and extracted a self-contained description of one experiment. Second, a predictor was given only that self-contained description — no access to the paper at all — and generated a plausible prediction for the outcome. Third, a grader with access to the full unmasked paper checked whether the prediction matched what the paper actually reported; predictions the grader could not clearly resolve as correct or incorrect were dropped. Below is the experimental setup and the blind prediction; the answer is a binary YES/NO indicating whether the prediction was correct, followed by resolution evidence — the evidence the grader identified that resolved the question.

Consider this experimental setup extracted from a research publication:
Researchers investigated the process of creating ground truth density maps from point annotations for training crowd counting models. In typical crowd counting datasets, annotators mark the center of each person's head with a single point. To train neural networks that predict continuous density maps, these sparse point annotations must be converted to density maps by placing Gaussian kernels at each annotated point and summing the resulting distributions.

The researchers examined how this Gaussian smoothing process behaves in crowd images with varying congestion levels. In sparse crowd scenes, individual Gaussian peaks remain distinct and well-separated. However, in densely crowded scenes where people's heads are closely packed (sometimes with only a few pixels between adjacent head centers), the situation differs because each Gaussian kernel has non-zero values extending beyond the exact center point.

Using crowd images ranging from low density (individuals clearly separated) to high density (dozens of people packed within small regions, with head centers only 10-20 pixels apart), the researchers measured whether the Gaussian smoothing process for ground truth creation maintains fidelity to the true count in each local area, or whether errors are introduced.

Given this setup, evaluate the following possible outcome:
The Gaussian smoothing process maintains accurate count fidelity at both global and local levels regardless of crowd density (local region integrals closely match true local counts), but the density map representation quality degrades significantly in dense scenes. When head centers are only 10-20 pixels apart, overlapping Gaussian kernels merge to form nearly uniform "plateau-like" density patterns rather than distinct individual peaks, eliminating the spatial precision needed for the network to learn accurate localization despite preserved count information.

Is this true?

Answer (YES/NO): NO